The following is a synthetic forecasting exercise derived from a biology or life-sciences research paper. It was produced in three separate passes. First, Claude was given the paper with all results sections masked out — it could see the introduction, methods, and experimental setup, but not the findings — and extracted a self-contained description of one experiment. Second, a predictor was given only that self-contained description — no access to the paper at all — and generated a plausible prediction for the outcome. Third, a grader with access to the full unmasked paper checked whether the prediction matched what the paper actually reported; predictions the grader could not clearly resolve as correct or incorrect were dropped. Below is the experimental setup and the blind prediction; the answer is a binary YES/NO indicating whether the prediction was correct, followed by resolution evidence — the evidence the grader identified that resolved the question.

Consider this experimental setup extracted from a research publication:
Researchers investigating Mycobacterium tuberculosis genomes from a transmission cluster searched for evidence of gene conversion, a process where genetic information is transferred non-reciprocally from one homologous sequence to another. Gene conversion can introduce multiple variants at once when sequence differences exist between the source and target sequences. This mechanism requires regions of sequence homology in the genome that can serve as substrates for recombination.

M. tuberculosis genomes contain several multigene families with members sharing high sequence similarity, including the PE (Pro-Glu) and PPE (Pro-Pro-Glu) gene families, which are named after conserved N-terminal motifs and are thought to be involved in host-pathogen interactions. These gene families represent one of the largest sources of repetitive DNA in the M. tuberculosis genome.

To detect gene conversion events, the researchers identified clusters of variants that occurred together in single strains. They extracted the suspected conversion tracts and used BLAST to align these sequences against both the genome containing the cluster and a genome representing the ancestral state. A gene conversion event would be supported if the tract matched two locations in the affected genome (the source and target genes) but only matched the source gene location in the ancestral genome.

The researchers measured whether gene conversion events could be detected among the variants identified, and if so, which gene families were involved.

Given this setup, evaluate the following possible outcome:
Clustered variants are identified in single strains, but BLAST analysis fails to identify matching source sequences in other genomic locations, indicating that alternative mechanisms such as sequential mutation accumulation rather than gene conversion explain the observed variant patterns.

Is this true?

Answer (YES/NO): NO